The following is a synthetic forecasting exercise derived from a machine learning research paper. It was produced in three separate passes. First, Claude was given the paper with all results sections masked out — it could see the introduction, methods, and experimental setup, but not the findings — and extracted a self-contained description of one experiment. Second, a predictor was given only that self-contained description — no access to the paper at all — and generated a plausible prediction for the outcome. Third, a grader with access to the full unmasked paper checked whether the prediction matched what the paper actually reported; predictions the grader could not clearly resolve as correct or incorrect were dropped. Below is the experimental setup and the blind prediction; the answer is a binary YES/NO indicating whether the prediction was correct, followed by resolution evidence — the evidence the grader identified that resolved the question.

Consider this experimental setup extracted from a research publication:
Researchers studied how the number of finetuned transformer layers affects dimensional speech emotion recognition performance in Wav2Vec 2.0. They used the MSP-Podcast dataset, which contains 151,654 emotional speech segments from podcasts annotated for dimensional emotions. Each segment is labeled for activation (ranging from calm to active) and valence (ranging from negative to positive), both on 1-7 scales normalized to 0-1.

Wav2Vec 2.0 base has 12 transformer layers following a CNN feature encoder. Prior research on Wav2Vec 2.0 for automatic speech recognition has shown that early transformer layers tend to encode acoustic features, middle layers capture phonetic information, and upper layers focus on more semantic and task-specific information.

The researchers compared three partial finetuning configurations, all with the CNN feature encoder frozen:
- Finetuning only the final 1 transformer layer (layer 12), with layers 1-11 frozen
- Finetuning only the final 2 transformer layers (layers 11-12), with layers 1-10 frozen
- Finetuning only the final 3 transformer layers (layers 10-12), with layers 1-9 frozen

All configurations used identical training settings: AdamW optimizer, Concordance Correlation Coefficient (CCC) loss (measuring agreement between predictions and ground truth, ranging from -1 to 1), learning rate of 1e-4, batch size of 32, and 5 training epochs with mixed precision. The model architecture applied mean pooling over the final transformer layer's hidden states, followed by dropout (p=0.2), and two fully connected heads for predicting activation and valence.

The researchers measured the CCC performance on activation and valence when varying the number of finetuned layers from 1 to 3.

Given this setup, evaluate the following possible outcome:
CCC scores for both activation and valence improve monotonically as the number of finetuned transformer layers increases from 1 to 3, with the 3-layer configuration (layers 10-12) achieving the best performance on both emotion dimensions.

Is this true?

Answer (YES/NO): NO